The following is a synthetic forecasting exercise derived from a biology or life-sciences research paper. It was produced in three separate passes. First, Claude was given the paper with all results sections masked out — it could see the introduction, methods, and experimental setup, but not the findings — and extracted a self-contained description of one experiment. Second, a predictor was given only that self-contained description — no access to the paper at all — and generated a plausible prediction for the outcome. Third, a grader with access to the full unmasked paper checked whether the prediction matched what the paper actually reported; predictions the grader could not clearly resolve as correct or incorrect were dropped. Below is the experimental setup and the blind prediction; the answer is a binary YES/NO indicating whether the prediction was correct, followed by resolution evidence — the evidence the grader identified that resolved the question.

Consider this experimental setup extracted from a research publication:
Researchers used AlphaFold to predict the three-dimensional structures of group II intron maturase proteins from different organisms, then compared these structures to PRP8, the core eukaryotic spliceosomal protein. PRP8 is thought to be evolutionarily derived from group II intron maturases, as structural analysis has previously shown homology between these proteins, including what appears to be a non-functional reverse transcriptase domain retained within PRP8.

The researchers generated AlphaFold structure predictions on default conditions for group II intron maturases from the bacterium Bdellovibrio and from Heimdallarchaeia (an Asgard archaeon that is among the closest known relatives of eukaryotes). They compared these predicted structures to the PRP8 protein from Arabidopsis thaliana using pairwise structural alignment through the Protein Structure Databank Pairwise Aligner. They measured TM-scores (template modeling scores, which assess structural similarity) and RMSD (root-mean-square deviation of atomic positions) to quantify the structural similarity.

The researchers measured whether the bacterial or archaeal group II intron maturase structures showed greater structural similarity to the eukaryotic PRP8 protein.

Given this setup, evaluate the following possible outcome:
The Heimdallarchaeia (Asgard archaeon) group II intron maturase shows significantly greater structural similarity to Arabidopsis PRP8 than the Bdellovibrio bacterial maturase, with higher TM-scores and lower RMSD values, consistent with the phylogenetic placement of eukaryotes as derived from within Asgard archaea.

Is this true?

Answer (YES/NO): NO